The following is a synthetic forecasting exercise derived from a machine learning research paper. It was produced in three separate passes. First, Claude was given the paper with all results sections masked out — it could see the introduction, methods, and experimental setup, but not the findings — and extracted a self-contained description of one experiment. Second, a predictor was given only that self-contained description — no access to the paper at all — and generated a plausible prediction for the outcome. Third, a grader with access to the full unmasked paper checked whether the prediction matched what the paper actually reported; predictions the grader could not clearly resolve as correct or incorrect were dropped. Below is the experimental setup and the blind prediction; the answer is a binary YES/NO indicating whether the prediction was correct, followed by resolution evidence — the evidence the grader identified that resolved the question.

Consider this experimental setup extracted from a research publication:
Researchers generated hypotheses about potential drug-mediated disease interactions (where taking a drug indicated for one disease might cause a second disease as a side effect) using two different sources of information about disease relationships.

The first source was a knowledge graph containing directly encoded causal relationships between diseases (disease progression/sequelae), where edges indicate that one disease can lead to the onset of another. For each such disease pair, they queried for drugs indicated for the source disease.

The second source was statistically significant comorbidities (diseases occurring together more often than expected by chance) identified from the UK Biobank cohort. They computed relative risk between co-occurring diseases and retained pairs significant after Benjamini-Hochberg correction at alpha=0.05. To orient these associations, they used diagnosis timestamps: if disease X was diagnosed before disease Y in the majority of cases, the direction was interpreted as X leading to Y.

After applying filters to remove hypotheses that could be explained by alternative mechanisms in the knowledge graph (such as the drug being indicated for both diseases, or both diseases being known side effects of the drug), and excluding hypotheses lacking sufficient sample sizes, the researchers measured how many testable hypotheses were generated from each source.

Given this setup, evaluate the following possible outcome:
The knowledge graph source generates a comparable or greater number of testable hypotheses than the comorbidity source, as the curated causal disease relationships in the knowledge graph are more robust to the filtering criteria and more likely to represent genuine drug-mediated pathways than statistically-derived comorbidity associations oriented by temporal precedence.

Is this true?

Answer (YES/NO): NO